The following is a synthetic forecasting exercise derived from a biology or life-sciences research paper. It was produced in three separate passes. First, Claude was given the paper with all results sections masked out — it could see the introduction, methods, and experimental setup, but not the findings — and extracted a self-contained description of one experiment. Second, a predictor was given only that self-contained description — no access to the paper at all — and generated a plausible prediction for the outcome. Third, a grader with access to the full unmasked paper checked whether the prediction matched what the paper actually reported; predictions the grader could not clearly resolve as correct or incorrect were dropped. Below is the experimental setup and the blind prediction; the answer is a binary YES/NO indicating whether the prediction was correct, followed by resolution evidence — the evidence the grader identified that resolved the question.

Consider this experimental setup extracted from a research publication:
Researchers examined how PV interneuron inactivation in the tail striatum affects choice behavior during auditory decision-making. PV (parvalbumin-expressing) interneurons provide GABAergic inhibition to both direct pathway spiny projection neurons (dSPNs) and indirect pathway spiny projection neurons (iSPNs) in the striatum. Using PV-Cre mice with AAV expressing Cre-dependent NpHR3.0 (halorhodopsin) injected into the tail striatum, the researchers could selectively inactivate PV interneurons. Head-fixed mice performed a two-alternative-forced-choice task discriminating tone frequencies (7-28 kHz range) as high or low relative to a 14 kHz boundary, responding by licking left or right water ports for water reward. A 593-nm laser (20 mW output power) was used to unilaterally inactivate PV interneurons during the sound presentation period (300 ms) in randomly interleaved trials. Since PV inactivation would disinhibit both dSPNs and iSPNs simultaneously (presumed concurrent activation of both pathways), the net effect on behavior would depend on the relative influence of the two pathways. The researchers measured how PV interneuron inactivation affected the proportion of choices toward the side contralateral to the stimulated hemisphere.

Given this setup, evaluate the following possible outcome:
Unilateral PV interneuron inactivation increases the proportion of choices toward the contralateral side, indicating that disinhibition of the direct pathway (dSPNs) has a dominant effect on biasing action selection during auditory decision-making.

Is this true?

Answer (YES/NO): YES